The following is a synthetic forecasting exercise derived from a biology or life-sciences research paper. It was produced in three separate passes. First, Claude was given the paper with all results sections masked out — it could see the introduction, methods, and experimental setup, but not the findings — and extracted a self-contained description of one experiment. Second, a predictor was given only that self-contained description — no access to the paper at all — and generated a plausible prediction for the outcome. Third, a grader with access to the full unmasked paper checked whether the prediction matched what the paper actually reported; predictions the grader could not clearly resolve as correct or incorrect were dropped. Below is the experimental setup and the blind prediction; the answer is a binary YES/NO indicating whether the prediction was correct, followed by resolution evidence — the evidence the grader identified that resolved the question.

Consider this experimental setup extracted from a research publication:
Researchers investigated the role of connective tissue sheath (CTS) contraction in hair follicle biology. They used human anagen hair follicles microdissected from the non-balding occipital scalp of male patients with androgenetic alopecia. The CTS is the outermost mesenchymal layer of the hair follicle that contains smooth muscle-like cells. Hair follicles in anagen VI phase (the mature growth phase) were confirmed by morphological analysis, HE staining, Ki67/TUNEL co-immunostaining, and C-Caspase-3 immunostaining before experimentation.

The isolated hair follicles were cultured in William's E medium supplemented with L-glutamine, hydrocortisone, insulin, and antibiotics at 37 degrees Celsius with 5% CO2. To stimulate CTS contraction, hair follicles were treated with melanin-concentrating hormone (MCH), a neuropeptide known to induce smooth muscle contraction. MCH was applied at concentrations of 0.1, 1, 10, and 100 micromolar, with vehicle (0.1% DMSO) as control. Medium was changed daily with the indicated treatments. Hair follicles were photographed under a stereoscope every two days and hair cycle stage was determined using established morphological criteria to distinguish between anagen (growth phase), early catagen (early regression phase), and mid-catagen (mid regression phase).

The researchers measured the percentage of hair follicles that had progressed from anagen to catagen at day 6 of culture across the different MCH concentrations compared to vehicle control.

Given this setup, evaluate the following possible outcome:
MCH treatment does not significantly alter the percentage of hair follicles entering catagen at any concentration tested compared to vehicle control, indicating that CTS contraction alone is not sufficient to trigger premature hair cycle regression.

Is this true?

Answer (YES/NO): NO